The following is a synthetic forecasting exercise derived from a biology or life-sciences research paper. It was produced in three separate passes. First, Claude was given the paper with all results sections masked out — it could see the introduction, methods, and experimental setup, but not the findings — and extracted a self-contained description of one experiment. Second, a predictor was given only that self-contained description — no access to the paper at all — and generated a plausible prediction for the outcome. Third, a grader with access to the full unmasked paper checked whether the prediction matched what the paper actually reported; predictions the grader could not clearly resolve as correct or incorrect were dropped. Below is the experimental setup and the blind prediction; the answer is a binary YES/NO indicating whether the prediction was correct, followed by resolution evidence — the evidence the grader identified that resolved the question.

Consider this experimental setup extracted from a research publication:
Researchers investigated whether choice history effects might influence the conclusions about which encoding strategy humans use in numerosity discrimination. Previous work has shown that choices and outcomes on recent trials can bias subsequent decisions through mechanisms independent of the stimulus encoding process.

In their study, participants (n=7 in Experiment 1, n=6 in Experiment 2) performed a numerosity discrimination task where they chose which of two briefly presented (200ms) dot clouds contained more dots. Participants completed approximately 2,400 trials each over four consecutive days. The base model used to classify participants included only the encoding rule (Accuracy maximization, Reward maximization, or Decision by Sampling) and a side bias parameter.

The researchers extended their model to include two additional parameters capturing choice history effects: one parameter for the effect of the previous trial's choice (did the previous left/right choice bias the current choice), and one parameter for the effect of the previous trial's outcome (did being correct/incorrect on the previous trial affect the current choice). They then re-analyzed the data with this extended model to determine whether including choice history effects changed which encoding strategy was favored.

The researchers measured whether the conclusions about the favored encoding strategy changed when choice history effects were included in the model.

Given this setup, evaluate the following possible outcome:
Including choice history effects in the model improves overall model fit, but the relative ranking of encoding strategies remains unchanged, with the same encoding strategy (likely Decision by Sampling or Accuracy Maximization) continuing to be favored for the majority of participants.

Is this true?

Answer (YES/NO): NO